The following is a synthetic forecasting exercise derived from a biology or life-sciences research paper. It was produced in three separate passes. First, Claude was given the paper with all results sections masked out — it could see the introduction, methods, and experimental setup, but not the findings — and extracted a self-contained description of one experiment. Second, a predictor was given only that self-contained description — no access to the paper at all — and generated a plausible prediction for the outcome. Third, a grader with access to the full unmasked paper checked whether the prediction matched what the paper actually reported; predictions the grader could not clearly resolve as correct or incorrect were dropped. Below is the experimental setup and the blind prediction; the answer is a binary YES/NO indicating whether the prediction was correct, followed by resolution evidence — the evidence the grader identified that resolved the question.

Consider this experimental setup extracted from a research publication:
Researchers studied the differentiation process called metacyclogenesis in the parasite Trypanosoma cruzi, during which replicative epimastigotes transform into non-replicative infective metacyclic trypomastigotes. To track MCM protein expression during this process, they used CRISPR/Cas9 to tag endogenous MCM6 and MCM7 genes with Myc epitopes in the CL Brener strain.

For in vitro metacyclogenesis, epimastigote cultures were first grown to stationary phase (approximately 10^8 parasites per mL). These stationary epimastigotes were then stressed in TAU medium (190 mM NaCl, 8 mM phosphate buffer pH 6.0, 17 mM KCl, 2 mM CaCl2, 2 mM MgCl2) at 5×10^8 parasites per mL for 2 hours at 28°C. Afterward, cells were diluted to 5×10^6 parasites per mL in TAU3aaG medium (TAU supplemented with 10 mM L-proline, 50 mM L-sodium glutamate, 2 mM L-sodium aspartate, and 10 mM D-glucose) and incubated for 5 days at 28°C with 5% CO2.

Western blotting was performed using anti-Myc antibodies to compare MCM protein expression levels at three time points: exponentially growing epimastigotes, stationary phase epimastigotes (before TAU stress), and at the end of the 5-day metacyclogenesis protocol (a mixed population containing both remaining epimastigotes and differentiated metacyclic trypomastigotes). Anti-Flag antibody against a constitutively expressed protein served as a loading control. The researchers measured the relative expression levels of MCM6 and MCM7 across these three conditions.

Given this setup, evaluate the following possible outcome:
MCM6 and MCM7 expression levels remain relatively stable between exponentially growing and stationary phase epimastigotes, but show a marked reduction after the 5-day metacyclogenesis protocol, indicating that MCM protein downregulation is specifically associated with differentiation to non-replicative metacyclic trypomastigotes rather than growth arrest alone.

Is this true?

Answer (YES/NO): NO